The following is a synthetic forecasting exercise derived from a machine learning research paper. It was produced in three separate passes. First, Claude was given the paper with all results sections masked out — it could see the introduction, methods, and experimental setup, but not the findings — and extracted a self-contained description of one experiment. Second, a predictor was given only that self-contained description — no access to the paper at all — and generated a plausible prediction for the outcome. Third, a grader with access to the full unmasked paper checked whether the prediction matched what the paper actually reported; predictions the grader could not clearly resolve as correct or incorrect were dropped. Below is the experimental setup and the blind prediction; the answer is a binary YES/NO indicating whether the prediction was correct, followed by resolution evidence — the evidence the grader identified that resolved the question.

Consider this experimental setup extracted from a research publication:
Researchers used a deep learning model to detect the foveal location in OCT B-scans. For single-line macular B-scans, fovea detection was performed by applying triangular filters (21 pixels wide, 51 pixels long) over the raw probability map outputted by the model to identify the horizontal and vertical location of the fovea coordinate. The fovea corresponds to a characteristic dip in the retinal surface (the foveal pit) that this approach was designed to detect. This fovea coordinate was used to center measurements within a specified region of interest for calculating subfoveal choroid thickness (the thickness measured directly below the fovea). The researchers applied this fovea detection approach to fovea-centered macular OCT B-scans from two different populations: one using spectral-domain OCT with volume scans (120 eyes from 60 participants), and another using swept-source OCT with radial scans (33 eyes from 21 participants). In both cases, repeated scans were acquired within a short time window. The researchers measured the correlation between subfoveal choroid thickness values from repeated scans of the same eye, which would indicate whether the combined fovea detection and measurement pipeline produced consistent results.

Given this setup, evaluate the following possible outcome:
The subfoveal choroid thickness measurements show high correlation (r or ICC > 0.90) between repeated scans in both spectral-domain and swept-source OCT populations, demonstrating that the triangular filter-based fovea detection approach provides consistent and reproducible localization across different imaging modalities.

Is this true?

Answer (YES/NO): YES